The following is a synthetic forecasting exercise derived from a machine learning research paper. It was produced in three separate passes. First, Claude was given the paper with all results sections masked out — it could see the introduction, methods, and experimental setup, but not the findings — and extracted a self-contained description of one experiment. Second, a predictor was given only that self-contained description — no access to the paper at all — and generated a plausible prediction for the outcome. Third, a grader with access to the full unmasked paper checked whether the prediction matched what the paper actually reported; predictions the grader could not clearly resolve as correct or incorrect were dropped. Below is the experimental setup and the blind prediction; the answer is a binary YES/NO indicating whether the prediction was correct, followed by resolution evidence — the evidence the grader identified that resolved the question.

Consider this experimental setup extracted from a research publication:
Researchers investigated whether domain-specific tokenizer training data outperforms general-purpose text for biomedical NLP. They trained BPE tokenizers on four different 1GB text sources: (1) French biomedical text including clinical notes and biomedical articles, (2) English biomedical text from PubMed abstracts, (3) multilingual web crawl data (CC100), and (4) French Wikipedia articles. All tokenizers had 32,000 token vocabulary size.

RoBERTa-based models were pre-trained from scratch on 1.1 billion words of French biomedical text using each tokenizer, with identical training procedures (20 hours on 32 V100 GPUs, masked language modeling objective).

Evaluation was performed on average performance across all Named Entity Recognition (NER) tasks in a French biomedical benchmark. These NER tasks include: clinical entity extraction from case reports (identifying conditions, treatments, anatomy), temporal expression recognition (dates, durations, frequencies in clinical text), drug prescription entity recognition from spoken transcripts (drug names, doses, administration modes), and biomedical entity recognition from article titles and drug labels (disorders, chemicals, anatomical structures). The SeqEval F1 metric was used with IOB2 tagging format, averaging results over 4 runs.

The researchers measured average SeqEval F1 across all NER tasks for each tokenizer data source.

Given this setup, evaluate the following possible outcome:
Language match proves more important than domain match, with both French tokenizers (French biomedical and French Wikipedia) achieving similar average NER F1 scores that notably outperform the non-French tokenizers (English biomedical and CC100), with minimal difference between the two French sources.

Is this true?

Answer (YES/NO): NO